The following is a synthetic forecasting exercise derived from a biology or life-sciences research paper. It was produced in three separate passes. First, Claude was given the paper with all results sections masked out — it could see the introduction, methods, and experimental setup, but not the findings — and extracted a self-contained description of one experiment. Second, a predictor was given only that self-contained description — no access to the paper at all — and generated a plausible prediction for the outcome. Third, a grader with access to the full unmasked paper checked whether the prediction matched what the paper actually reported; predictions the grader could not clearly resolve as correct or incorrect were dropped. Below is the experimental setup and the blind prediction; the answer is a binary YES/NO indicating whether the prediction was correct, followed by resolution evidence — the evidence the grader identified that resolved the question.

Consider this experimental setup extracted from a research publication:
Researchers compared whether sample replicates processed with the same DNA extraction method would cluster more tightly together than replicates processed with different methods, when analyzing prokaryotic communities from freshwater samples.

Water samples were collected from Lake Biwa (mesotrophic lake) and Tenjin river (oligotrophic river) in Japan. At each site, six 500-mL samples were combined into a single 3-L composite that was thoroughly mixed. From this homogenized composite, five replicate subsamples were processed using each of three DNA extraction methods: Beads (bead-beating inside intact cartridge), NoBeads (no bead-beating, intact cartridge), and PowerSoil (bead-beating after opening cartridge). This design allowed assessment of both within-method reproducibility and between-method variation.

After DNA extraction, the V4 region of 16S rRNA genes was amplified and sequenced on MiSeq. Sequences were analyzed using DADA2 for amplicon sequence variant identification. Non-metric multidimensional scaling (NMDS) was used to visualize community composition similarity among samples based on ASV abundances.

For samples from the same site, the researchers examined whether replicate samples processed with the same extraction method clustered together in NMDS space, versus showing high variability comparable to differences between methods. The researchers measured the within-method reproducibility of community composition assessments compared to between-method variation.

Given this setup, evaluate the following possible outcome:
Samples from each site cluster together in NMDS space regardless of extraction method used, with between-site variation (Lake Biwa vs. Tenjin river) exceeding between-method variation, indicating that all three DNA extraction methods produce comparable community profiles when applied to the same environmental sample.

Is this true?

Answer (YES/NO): NO